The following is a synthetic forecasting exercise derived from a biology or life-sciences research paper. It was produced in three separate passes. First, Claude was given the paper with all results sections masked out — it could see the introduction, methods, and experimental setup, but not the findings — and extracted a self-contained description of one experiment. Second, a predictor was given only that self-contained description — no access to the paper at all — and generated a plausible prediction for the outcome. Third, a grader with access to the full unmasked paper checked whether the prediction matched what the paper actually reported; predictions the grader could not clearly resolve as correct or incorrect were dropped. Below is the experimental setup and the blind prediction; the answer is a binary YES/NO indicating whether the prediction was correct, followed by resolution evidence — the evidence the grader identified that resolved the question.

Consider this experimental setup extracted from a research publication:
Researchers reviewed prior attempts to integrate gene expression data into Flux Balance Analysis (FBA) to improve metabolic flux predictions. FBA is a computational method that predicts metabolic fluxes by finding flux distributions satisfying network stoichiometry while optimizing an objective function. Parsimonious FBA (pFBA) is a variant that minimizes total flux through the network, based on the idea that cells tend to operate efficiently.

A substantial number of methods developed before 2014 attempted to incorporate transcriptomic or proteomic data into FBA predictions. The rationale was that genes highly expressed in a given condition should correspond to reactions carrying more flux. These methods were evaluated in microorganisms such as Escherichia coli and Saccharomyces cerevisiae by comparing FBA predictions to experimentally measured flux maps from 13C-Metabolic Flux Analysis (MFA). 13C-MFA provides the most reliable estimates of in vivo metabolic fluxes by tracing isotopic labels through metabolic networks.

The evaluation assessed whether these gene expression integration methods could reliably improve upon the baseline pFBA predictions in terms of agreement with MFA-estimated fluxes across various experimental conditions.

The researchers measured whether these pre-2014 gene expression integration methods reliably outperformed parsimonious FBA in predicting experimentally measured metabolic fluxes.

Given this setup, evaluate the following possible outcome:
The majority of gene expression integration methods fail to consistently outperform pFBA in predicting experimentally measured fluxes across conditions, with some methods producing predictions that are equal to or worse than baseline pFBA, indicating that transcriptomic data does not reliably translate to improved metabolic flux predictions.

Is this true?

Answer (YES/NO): YES